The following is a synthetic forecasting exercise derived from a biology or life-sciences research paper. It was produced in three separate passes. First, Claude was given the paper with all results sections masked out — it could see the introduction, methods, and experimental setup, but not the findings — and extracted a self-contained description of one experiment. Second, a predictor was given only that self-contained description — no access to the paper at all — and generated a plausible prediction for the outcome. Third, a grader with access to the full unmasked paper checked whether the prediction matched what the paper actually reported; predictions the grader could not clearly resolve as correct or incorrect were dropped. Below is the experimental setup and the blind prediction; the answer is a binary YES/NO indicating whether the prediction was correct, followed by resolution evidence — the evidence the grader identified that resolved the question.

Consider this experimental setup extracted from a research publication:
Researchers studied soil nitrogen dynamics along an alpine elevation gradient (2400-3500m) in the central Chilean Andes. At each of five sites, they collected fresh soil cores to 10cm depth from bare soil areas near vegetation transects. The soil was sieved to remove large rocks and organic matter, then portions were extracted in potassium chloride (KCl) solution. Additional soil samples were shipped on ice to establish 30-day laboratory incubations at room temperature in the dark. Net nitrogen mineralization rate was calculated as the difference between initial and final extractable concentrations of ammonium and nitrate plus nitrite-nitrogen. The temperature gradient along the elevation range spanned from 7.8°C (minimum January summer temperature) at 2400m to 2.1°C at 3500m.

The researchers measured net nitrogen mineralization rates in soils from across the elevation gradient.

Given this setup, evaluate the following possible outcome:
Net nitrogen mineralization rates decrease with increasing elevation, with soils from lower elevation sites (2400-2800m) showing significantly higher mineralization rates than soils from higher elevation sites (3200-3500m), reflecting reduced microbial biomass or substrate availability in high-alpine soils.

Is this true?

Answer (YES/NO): YES